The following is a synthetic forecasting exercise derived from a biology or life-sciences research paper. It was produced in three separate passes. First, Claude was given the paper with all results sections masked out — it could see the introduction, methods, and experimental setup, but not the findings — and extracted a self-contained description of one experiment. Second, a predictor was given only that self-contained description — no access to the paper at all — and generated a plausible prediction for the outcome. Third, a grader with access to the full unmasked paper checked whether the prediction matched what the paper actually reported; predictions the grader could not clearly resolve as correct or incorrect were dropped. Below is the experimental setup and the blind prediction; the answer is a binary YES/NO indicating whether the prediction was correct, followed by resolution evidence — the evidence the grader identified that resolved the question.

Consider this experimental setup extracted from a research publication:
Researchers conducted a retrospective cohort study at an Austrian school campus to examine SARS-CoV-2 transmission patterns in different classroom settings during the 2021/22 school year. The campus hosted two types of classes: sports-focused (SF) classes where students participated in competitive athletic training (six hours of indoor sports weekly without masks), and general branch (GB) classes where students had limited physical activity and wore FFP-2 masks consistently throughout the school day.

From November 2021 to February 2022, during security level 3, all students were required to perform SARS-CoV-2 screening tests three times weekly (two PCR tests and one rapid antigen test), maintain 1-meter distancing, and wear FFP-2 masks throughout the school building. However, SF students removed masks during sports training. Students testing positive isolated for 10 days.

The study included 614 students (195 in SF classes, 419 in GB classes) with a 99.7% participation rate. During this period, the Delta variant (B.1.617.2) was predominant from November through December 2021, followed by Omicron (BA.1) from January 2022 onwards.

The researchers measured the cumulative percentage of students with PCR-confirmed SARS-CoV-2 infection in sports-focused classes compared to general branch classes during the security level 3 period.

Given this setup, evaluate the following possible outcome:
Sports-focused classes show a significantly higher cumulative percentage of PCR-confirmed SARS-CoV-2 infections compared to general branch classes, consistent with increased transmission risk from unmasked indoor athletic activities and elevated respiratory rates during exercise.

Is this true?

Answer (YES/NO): YES